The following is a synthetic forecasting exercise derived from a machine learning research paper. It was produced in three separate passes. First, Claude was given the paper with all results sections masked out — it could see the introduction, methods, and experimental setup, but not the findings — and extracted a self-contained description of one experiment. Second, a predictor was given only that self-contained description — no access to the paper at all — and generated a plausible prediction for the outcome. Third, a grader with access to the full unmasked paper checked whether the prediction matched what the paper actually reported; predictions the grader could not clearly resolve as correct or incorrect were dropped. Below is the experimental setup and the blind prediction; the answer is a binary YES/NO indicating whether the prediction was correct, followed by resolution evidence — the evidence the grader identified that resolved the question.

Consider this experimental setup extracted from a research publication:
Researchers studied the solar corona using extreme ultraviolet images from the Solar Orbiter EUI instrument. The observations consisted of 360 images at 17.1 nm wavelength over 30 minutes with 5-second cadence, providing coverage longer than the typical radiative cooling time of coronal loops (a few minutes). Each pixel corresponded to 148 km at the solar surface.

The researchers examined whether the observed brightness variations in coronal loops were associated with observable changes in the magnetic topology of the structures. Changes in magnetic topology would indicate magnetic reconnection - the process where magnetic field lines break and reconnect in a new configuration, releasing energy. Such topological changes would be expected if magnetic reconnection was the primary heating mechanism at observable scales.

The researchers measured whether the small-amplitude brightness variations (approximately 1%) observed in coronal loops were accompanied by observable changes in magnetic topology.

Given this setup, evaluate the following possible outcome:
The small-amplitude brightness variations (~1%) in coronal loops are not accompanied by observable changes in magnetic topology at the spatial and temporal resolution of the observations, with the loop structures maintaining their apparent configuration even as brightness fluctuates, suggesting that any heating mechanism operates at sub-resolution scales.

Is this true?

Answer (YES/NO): YES